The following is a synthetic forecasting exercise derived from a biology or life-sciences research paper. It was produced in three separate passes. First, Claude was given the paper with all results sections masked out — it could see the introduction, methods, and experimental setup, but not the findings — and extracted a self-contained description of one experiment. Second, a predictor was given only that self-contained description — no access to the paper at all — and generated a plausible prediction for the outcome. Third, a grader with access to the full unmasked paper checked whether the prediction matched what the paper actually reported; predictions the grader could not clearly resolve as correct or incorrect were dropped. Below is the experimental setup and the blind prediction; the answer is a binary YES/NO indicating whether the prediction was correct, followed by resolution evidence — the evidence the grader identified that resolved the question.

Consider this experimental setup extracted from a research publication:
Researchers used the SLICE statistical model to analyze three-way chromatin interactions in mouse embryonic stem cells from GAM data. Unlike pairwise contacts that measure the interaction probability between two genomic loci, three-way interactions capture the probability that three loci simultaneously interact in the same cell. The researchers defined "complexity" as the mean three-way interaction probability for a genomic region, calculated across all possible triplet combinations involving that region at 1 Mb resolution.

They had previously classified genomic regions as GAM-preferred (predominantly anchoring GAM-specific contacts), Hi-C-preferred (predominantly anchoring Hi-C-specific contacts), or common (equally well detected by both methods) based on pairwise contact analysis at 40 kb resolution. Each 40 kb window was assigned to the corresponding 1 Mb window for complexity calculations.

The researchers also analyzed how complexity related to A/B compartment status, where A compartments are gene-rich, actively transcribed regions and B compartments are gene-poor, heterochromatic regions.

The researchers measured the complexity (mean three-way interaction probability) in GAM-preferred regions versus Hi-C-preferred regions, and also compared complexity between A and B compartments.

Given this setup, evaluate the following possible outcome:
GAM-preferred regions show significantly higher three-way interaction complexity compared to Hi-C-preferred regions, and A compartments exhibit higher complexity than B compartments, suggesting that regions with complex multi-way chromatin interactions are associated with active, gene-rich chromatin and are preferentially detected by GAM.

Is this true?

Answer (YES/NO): YES